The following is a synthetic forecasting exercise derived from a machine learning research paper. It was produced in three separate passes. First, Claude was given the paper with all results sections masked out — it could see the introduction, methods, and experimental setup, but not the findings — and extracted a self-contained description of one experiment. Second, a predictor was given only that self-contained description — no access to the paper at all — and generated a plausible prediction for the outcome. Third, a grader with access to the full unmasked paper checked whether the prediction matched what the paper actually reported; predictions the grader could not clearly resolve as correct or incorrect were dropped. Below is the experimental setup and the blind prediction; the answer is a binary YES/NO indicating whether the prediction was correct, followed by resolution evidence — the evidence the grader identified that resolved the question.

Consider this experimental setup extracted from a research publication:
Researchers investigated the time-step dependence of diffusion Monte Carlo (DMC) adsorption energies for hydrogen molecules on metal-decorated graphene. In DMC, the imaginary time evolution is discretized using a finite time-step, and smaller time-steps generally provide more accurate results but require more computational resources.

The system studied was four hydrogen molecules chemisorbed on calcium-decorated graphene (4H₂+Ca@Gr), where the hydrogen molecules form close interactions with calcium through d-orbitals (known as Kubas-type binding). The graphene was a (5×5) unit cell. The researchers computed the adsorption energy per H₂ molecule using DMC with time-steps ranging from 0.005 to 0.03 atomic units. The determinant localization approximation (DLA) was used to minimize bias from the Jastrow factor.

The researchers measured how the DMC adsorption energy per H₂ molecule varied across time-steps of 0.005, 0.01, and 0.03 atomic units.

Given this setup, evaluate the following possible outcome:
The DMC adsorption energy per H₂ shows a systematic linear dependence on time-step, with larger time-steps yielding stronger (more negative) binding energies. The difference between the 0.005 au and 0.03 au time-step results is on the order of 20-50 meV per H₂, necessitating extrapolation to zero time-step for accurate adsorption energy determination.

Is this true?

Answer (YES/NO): NO